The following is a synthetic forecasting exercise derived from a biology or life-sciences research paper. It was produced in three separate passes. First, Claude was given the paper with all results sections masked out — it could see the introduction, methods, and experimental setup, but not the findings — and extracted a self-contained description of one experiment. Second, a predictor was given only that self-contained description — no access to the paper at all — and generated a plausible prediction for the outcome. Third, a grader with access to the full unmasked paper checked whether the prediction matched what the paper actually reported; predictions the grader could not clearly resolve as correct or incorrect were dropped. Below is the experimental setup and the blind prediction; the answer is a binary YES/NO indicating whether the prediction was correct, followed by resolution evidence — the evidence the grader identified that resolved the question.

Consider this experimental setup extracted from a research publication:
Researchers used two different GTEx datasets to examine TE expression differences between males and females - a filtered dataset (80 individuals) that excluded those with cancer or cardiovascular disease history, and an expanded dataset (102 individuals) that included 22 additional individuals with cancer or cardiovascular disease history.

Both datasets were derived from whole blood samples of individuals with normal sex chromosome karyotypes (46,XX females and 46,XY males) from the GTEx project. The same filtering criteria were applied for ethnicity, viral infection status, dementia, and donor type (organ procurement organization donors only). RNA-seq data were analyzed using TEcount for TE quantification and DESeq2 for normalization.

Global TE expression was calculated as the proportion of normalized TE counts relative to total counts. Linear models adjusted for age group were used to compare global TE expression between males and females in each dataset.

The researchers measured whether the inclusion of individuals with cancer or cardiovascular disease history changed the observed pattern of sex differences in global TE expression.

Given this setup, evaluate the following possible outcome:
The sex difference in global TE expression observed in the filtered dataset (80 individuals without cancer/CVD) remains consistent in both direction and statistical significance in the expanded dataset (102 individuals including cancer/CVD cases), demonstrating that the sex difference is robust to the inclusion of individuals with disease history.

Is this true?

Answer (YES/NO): NO